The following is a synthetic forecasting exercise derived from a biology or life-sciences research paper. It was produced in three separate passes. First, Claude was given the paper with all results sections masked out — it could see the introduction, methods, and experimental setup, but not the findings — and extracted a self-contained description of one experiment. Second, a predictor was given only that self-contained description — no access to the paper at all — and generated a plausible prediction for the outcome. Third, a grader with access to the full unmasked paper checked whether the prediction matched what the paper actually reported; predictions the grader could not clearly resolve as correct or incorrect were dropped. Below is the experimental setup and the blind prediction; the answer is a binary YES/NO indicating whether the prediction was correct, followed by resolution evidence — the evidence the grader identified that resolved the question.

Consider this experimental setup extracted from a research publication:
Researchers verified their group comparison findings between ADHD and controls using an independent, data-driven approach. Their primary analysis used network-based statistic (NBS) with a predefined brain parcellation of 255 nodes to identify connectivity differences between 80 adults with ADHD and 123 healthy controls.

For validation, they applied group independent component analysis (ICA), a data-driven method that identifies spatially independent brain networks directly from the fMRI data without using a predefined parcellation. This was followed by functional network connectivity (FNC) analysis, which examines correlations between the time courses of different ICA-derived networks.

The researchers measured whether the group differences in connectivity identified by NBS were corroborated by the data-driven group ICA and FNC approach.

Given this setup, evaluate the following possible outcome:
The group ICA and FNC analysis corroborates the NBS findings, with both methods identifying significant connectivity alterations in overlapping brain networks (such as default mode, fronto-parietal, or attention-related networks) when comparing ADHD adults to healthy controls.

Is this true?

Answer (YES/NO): YES